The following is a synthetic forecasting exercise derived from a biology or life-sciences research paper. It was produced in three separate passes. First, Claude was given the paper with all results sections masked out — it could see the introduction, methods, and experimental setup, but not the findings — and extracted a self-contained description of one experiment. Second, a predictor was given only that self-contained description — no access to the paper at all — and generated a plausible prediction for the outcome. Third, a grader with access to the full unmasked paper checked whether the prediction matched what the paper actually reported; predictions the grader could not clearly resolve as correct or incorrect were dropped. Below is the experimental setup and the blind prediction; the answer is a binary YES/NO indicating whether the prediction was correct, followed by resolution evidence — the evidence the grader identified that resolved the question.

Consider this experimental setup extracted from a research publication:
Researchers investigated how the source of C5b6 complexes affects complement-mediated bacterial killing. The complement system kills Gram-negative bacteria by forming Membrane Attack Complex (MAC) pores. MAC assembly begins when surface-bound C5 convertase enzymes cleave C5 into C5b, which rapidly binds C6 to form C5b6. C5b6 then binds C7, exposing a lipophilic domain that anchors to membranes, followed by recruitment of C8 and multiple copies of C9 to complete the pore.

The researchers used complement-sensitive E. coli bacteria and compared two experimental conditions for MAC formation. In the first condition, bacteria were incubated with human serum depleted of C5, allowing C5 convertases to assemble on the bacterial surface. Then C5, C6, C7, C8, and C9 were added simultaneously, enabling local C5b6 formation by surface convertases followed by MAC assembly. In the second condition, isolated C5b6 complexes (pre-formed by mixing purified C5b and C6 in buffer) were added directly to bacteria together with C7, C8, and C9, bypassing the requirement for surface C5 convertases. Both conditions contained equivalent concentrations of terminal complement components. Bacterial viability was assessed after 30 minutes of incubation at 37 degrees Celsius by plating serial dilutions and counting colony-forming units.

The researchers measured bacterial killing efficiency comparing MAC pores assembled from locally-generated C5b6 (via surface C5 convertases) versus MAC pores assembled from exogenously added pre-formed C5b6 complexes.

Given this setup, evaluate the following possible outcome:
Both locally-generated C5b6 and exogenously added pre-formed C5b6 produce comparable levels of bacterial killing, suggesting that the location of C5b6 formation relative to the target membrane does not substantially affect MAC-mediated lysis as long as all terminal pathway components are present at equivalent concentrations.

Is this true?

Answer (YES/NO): NO